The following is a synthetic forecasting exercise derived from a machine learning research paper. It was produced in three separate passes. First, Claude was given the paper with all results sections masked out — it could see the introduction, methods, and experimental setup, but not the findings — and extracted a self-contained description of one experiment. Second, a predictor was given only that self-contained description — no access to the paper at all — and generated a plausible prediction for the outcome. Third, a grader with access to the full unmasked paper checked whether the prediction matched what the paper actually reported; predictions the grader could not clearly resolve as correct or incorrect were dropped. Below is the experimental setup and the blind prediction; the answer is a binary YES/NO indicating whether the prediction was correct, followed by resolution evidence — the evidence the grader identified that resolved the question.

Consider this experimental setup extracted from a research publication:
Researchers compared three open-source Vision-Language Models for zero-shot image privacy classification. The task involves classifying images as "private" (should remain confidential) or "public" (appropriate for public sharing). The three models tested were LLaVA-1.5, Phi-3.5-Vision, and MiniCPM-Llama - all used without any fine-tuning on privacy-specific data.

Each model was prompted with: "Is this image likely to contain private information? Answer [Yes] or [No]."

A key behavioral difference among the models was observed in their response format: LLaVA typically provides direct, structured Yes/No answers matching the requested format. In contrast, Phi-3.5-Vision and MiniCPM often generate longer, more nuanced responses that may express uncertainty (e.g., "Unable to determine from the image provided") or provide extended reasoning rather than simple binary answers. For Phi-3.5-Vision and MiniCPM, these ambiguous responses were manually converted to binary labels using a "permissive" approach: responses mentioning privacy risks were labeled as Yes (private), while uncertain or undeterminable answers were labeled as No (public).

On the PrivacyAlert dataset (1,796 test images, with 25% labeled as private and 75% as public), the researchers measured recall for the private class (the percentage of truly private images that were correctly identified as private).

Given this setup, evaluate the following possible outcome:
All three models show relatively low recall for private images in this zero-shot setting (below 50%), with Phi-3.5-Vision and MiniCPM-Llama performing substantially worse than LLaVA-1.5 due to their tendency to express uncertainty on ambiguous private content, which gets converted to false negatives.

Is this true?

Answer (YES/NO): NO